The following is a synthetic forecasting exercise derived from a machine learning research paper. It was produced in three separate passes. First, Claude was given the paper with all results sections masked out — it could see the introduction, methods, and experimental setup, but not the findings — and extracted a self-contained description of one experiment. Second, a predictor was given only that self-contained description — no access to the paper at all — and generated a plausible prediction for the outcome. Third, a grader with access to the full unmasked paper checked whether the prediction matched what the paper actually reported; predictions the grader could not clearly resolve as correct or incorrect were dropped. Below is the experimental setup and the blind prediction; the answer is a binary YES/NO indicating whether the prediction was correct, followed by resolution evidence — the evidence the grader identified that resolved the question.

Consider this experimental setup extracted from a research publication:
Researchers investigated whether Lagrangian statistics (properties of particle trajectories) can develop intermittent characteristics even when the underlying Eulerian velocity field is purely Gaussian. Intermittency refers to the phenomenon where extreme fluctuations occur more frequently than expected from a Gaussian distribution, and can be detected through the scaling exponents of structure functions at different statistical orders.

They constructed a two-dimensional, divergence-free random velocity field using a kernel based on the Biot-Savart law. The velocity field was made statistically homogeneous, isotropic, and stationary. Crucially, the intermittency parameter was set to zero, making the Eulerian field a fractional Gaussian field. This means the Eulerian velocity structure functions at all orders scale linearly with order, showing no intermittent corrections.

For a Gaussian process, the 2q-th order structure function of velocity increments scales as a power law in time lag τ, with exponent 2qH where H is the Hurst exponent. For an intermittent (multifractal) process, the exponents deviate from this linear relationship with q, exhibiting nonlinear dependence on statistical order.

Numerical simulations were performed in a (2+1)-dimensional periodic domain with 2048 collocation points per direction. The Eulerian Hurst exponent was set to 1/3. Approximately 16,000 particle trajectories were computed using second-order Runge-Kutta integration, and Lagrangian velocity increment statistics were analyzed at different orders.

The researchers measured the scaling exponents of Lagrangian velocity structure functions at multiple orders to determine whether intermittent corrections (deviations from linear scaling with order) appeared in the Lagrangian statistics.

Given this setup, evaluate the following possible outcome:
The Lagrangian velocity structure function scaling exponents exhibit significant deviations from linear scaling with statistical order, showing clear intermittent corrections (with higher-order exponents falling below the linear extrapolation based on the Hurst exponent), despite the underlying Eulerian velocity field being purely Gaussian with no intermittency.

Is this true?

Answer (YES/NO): YES